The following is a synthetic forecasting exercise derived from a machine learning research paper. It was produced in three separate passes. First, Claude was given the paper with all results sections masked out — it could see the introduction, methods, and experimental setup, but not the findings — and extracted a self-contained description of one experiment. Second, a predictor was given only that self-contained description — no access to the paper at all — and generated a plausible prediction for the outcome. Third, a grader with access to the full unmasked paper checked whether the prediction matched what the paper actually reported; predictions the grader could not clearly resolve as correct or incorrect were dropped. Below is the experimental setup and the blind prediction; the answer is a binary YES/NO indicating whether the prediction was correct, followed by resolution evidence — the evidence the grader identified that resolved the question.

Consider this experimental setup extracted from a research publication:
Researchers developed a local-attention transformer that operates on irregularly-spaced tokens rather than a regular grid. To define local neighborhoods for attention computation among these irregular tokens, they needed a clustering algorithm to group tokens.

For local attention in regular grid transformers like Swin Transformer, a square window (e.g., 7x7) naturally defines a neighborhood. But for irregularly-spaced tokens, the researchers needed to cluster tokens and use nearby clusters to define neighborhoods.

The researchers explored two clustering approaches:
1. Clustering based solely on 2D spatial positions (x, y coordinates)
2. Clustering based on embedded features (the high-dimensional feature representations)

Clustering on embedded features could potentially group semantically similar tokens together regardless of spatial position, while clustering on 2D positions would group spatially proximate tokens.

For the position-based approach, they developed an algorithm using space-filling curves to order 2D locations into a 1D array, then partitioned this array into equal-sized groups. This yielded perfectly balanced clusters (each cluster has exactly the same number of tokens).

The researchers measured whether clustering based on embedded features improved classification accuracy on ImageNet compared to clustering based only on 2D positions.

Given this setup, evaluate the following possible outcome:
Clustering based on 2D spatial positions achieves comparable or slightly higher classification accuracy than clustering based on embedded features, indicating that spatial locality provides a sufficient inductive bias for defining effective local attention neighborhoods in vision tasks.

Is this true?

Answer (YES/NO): YES